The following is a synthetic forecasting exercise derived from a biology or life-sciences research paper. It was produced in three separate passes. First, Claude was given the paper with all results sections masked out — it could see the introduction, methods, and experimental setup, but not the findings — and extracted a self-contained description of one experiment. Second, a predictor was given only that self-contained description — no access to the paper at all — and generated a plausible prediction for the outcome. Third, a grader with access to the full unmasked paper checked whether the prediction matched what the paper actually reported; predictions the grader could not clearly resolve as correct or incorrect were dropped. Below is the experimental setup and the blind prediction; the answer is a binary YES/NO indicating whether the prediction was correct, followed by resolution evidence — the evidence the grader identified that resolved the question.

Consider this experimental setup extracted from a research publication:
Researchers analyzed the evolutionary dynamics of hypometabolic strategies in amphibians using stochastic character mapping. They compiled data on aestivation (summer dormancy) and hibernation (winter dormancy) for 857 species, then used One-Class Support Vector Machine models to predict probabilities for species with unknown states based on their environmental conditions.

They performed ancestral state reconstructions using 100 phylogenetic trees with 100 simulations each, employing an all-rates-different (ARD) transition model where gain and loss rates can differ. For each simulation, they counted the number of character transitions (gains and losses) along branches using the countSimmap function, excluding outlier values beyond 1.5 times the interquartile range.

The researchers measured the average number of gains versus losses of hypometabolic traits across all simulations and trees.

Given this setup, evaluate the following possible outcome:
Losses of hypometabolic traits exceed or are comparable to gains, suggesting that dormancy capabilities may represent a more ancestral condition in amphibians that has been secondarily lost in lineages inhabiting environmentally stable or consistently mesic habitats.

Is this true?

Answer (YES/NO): NO